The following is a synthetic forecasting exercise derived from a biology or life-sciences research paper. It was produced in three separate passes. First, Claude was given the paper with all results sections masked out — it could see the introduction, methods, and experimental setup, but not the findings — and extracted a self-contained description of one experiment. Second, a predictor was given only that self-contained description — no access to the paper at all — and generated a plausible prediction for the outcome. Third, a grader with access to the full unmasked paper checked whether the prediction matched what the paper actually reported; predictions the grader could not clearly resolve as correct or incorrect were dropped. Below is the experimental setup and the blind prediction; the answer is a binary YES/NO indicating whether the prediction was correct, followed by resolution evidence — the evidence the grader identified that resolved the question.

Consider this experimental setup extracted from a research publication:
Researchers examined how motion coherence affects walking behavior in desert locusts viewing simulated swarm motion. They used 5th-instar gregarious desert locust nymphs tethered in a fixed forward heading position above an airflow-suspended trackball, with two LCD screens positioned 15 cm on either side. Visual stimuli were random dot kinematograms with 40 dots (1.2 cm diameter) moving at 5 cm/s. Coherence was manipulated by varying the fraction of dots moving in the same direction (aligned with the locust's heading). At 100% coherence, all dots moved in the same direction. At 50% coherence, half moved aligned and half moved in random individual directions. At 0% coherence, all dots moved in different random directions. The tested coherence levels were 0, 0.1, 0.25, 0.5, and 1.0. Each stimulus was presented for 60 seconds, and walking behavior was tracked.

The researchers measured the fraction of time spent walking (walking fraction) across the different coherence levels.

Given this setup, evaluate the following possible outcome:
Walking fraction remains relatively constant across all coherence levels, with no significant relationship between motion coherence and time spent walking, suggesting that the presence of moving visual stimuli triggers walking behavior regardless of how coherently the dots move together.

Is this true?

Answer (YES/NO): NO